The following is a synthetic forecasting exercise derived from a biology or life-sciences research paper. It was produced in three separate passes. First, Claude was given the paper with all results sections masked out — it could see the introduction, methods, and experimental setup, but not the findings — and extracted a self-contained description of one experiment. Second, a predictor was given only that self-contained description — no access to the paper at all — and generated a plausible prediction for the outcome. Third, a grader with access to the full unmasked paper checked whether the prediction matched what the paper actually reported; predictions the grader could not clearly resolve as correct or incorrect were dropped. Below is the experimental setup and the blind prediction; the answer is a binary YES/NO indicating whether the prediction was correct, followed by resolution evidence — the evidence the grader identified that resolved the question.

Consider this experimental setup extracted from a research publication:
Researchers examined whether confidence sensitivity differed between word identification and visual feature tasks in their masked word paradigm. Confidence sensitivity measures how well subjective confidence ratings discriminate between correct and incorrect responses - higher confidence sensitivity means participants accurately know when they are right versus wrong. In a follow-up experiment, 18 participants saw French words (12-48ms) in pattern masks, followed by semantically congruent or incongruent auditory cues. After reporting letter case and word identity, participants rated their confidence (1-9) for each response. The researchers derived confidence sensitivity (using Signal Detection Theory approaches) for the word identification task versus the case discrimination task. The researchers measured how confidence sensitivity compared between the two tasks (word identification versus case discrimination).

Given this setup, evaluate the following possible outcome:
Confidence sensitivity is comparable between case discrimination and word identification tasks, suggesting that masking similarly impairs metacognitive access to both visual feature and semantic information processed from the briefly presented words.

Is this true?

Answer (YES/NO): NO